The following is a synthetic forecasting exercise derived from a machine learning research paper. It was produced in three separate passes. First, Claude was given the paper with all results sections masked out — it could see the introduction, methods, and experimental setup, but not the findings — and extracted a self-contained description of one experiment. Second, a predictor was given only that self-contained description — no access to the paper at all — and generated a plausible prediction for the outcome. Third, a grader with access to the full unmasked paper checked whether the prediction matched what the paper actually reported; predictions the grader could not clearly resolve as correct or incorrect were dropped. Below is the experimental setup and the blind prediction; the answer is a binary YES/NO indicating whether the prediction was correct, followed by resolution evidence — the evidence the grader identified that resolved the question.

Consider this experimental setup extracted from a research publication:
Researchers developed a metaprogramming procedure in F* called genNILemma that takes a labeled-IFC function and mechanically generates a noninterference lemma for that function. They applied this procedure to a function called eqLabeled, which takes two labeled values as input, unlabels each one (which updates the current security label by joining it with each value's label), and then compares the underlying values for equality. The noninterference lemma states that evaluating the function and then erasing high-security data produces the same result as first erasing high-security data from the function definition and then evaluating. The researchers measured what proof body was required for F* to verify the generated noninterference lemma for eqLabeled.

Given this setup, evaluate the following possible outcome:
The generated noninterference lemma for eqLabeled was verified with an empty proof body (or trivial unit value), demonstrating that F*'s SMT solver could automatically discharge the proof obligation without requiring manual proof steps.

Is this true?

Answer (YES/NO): YES